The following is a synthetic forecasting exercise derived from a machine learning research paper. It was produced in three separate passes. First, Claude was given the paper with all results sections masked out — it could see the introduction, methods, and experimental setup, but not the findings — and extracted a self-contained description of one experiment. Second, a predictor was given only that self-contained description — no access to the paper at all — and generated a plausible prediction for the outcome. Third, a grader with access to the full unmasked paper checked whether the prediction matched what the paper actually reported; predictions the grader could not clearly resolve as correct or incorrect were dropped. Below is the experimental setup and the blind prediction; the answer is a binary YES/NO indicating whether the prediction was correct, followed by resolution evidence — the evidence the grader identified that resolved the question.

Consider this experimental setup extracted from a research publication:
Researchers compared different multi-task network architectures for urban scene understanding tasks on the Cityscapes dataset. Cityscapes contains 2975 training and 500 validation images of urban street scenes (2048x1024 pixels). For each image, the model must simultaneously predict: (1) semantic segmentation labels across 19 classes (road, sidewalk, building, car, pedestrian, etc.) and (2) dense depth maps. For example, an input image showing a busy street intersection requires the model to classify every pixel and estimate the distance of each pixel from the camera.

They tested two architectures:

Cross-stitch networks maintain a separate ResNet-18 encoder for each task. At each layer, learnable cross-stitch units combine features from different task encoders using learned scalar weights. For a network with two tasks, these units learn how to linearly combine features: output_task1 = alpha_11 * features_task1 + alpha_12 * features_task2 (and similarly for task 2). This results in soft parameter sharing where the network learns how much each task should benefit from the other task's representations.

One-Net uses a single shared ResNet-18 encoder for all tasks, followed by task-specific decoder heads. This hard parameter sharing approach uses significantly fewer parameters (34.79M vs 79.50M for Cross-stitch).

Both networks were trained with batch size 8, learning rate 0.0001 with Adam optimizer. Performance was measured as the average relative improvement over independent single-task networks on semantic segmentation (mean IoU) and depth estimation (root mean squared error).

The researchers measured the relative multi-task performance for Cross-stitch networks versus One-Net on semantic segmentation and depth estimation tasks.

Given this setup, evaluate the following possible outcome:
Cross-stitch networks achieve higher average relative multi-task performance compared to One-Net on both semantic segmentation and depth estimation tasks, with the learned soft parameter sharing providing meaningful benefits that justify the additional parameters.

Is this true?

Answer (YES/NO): YES